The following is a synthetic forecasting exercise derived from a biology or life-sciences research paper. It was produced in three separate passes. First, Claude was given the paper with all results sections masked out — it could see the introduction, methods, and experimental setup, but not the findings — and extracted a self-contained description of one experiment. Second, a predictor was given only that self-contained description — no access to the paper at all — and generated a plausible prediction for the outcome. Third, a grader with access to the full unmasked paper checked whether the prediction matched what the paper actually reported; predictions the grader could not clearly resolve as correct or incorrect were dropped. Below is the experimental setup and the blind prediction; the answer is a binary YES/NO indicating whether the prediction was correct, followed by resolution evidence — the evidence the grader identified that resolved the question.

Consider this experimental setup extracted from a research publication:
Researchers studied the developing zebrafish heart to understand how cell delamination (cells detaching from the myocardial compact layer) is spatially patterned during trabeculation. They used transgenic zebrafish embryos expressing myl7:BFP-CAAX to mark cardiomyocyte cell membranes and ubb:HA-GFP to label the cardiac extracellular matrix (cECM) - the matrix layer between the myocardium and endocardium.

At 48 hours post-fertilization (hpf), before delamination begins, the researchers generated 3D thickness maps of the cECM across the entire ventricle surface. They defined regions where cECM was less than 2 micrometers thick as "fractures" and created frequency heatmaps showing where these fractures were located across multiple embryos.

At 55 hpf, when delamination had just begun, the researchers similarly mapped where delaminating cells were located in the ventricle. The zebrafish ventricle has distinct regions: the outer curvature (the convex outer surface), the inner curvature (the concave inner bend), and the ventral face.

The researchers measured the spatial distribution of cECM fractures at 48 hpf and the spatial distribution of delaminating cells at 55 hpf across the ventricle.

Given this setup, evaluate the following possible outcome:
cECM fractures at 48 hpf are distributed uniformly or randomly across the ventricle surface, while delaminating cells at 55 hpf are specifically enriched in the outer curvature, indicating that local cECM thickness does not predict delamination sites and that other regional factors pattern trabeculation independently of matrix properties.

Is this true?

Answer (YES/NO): NO